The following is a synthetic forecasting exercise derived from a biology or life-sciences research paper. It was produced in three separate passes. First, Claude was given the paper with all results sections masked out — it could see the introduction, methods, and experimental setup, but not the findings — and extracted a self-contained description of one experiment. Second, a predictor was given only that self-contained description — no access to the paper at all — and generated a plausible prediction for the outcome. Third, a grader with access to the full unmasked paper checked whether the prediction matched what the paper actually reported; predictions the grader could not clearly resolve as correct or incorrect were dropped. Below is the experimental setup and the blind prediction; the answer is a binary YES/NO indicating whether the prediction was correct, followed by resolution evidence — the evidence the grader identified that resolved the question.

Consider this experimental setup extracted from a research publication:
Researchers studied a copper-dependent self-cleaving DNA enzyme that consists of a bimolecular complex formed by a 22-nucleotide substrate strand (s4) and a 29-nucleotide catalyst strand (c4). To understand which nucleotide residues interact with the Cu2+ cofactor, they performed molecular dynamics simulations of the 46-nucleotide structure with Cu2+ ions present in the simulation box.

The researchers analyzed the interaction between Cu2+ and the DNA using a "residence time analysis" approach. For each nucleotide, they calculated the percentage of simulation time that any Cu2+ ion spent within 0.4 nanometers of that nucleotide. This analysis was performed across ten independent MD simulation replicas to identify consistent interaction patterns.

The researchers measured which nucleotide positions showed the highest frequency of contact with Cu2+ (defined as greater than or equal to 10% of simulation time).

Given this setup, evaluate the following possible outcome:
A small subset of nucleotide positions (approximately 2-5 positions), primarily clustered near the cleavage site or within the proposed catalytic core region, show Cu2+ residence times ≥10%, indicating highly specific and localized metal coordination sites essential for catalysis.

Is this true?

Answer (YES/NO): NO